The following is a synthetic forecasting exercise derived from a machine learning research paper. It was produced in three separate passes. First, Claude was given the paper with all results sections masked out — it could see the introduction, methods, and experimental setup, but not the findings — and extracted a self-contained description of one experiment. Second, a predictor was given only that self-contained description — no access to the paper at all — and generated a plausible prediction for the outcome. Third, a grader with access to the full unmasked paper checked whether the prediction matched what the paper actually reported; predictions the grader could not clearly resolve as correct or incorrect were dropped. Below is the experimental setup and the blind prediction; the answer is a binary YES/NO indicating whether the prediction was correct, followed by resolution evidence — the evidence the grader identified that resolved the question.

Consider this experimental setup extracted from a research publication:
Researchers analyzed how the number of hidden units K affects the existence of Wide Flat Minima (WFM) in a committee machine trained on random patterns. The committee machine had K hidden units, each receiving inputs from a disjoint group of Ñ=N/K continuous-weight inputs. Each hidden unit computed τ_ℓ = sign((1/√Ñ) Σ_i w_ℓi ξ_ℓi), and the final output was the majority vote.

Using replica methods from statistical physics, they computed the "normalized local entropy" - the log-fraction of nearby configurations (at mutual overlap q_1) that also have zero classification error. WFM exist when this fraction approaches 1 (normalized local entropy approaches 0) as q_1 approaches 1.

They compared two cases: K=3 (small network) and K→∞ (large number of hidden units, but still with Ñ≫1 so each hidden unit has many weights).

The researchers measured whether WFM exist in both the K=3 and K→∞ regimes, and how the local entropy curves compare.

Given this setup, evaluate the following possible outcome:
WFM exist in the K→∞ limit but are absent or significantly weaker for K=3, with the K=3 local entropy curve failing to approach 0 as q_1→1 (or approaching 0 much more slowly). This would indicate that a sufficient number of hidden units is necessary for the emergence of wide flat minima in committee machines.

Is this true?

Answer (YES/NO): NO